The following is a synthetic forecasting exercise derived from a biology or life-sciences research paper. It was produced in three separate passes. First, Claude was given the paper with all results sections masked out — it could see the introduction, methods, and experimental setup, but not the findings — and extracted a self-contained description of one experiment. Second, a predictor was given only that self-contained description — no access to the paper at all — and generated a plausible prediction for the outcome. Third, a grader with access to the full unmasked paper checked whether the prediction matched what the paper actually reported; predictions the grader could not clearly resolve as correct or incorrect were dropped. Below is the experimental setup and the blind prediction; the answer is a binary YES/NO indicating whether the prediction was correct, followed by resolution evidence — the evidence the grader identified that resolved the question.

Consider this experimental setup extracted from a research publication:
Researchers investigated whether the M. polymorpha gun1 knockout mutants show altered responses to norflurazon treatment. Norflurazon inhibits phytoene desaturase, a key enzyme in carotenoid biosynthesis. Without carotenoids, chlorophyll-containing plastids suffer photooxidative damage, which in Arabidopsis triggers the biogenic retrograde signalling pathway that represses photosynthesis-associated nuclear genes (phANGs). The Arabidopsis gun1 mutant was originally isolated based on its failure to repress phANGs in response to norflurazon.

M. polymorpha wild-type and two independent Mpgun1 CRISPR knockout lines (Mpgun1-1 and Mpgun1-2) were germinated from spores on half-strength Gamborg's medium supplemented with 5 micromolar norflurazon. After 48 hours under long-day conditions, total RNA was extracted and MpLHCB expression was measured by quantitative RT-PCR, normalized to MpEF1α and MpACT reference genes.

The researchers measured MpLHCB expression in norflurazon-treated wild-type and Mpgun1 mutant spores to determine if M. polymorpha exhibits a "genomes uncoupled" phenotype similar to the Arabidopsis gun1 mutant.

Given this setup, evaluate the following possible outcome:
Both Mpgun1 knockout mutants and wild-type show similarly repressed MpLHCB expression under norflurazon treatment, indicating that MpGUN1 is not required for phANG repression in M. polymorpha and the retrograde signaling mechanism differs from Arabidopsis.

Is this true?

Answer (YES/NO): YES